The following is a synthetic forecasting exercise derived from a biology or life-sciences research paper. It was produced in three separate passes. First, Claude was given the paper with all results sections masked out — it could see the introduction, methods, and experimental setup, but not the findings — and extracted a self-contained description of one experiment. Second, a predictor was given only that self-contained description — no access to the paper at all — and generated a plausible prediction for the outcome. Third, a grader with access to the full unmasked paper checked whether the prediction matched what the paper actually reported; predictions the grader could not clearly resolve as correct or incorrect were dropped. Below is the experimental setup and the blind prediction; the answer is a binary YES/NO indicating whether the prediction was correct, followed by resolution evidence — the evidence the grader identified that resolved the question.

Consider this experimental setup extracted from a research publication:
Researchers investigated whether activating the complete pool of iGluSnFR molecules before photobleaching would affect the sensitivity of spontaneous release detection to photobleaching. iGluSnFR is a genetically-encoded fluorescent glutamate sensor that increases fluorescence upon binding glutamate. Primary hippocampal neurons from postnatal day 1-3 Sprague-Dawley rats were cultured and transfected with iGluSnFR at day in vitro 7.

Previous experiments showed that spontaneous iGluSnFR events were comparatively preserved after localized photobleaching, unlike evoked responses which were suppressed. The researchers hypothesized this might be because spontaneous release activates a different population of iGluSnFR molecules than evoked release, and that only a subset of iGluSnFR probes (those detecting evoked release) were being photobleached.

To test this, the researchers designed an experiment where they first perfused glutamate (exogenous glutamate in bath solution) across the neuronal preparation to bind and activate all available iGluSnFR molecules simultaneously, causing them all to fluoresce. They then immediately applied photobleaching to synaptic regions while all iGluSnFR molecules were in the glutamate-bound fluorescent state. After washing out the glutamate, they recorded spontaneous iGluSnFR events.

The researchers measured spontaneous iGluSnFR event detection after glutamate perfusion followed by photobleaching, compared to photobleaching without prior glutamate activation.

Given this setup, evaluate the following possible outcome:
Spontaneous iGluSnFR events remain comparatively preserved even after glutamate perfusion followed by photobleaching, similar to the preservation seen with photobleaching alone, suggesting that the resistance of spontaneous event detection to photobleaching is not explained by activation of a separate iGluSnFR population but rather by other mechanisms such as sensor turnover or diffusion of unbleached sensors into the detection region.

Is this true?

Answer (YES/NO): NO